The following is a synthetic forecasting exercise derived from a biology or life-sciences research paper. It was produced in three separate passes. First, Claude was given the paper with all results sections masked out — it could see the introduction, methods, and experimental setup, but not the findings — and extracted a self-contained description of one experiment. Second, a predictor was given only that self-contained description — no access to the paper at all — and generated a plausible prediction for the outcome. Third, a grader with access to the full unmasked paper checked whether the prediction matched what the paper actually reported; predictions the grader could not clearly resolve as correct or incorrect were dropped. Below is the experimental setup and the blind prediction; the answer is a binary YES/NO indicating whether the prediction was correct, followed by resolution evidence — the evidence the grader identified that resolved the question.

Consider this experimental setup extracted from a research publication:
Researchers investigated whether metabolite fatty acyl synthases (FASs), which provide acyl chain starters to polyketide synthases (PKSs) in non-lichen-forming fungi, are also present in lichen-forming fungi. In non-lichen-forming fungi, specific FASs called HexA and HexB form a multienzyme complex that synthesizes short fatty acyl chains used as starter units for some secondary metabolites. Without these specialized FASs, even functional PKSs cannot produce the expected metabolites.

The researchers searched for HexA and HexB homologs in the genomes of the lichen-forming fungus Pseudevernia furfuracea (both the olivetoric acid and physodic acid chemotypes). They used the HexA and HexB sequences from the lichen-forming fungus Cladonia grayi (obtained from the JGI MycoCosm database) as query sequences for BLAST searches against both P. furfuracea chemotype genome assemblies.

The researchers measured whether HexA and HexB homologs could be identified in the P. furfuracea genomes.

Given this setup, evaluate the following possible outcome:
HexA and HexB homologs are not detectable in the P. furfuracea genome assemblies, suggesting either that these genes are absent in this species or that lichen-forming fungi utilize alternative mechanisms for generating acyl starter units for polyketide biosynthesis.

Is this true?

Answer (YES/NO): NO